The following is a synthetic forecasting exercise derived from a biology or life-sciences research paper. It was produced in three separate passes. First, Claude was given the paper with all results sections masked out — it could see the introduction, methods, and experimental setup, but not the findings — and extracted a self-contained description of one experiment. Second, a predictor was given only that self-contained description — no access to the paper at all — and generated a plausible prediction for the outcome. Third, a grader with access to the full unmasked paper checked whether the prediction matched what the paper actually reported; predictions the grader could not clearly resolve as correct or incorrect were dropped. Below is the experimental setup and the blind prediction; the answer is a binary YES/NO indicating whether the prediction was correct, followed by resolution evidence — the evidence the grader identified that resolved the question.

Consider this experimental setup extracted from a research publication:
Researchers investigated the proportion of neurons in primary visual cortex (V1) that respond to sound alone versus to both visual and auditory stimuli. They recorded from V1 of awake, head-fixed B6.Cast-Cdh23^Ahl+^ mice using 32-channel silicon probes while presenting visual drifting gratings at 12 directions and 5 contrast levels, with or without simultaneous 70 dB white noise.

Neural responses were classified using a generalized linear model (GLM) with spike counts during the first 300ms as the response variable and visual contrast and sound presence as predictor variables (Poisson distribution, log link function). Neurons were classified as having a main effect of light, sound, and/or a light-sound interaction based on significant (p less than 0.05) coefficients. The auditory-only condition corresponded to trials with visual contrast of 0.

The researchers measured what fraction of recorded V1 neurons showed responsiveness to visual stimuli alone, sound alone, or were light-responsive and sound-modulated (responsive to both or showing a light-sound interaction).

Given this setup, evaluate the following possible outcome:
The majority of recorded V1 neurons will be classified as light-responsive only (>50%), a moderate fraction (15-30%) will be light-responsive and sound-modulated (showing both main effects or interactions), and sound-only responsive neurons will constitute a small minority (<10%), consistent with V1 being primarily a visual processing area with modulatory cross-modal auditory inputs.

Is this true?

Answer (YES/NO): NO